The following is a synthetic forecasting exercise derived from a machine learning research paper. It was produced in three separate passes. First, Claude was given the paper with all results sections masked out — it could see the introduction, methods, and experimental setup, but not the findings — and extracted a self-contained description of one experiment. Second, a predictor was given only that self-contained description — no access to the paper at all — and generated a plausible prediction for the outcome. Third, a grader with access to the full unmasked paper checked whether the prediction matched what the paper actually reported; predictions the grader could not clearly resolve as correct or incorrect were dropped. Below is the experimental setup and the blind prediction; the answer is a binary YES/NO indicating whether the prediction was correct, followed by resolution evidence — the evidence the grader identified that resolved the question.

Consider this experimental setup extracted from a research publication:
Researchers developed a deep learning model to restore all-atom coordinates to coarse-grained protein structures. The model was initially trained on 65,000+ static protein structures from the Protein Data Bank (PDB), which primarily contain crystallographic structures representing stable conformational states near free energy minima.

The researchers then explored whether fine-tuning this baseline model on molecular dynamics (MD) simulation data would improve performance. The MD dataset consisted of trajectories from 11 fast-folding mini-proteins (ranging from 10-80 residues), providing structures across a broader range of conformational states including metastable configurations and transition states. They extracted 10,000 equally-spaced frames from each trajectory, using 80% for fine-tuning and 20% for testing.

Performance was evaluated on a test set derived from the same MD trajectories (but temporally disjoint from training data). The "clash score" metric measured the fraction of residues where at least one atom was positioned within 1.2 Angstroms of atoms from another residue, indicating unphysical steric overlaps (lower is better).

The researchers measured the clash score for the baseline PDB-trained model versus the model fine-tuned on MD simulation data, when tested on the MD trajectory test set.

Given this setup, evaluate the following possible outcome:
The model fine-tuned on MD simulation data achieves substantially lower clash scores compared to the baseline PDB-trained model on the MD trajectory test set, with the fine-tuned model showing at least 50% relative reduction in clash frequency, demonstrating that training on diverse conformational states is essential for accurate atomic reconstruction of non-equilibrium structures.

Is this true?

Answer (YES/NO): NO